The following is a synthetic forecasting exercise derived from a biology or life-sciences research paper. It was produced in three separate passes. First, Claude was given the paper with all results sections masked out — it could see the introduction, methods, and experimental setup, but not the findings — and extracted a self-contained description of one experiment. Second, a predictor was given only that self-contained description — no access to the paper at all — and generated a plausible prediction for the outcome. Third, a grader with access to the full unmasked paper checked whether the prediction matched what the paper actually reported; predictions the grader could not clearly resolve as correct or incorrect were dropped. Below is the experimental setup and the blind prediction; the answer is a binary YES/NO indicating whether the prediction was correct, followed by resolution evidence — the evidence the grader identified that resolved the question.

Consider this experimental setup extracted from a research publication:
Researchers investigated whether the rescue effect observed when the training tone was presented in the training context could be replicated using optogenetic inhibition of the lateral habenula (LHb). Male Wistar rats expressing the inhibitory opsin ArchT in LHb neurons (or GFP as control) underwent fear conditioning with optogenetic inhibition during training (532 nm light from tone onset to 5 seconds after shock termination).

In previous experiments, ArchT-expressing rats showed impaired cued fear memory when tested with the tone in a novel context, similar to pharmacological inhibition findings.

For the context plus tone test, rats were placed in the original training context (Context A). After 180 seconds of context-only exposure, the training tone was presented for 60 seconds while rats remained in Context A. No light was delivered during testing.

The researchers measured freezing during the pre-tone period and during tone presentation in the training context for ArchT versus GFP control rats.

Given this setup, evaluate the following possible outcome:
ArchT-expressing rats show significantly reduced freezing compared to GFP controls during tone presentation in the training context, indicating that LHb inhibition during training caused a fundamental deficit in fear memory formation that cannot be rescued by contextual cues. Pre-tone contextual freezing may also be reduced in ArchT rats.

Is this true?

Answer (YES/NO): NO